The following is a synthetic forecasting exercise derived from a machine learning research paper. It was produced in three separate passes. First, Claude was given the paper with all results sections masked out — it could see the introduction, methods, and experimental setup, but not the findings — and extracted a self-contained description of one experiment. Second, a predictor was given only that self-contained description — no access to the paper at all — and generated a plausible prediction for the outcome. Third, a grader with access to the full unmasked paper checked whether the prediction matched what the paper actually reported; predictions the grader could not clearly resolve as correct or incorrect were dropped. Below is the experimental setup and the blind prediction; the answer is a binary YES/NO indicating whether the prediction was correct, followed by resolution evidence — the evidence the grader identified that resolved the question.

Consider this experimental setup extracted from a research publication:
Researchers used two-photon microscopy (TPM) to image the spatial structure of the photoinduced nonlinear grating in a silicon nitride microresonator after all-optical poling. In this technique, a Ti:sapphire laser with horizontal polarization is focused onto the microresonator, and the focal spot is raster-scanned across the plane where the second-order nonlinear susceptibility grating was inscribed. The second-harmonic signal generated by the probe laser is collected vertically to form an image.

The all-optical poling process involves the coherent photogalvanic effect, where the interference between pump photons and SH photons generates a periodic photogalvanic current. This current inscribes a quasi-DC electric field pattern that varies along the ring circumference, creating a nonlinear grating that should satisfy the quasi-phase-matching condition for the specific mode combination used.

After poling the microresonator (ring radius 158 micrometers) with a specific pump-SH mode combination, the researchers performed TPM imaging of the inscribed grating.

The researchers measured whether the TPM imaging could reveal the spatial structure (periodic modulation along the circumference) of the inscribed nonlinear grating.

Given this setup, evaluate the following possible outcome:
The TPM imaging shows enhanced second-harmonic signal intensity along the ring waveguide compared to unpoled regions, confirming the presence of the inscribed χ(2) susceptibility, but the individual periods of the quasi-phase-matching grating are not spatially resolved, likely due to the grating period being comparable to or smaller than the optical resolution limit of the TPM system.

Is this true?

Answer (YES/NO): NO